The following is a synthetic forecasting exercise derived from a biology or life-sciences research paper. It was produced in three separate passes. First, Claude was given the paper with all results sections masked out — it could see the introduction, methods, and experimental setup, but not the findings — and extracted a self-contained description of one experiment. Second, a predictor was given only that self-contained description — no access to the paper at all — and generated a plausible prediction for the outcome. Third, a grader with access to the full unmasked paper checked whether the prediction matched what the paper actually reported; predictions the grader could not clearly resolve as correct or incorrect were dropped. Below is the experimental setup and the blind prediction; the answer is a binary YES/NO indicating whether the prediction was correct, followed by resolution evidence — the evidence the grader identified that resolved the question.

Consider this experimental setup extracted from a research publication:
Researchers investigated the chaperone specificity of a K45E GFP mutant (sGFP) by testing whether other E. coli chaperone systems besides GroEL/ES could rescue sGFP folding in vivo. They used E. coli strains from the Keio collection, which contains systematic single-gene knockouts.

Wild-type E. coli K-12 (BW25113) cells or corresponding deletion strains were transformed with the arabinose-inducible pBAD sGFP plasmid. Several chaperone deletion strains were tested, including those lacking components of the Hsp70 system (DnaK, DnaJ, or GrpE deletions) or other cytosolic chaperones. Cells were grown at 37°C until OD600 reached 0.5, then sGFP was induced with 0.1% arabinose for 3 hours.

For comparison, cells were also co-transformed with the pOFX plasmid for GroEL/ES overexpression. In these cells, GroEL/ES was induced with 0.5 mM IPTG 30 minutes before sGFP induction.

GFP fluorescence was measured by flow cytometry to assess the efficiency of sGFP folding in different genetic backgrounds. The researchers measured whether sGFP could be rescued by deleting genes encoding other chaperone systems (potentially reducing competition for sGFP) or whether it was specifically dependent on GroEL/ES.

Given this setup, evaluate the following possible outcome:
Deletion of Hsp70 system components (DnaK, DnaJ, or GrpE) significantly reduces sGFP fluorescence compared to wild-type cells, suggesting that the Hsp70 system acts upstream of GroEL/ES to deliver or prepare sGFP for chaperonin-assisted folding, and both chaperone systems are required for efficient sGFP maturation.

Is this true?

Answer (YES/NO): NO